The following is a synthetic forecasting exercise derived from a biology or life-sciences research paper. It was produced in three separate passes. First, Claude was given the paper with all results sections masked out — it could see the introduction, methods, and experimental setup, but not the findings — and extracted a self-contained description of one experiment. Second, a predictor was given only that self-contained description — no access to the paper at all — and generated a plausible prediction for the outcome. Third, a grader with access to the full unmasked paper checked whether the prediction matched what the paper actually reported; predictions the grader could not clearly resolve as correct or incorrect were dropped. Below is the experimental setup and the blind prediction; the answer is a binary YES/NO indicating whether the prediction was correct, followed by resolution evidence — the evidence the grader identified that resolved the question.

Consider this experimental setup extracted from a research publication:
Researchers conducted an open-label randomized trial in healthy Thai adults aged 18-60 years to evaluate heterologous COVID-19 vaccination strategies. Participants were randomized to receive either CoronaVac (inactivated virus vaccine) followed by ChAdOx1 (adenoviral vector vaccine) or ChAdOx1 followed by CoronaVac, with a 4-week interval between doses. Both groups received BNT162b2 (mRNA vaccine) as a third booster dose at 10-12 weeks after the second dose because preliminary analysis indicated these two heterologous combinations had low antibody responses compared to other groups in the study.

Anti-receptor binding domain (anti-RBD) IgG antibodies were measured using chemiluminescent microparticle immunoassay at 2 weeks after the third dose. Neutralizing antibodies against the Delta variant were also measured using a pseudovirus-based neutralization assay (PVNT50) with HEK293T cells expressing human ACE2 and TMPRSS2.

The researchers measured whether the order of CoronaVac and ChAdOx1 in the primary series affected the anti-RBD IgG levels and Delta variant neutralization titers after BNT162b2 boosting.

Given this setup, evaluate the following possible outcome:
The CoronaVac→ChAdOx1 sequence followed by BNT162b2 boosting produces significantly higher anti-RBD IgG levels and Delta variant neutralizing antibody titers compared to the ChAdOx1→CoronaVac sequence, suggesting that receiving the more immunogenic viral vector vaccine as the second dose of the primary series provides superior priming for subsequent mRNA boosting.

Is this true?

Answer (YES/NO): NO